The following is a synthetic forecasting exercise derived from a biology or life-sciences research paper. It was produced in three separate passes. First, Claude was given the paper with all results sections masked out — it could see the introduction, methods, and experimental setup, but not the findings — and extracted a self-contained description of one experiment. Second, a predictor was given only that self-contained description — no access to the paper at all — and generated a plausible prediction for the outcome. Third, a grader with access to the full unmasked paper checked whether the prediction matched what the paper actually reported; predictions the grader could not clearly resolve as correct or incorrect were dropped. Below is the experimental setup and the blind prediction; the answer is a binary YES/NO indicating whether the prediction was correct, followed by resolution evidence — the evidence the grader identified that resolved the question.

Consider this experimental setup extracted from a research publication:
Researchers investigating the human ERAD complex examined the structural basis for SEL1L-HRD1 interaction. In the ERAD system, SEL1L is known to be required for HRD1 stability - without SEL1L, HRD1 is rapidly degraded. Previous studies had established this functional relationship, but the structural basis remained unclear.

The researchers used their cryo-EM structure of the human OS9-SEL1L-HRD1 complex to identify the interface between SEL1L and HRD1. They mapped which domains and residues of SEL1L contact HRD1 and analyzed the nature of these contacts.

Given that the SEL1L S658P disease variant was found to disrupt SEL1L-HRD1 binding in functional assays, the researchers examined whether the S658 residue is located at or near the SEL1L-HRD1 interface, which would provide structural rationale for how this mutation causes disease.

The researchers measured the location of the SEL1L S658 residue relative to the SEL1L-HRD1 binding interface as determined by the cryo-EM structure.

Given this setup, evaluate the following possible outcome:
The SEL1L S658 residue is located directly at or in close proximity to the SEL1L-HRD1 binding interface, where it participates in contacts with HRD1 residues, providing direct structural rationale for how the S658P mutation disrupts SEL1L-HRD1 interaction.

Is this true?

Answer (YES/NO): NO